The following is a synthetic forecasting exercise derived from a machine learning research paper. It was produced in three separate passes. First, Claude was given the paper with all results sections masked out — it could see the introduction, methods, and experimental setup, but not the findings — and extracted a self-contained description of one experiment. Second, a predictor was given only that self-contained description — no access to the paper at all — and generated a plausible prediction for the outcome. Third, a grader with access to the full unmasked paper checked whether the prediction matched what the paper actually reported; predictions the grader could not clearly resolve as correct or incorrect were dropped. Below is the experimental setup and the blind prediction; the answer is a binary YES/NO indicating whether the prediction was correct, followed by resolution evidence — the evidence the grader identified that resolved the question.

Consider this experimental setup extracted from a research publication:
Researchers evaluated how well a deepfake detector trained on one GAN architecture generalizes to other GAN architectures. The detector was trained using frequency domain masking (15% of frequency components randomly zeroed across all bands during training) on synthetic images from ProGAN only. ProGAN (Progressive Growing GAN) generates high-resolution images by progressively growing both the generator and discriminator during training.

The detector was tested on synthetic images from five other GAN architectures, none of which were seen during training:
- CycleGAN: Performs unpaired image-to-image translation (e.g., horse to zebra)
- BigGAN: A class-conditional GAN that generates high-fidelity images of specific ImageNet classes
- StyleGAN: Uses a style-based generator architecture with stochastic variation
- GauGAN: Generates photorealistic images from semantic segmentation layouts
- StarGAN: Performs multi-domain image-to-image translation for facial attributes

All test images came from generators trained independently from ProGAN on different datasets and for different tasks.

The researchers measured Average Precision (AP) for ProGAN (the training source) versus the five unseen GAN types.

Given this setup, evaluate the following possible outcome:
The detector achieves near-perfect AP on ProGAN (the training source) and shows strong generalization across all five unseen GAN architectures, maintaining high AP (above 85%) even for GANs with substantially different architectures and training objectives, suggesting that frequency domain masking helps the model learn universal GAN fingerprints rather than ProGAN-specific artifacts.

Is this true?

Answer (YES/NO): YES